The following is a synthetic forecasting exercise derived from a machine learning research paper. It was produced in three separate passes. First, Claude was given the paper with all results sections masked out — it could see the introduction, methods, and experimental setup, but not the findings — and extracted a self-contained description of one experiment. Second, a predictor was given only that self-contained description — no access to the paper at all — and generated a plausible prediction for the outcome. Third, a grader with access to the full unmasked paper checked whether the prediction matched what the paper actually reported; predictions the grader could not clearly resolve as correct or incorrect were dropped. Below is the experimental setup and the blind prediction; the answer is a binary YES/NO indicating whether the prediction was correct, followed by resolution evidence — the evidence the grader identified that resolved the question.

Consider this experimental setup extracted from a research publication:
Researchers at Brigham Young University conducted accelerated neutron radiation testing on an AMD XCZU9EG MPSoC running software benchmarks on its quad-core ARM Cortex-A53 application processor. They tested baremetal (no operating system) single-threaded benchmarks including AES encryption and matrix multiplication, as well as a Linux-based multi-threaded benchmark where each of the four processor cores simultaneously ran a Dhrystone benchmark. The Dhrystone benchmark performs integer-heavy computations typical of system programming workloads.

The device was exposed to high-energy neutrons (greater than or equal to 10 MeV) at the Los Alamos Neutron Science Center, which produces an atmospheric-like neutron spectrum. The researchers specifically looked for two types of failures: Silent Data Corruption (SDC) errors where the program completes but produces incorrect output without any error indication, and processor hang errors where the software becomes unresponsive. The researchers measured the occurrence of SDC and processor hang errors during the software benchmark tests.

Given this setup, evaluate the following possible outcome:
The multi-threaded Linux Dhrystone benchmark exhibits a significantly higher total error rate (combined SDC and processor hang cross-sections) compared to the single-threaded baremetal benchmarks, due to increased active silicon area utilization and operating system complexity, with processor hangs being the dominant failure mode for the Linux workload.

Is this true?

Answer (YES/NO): NO